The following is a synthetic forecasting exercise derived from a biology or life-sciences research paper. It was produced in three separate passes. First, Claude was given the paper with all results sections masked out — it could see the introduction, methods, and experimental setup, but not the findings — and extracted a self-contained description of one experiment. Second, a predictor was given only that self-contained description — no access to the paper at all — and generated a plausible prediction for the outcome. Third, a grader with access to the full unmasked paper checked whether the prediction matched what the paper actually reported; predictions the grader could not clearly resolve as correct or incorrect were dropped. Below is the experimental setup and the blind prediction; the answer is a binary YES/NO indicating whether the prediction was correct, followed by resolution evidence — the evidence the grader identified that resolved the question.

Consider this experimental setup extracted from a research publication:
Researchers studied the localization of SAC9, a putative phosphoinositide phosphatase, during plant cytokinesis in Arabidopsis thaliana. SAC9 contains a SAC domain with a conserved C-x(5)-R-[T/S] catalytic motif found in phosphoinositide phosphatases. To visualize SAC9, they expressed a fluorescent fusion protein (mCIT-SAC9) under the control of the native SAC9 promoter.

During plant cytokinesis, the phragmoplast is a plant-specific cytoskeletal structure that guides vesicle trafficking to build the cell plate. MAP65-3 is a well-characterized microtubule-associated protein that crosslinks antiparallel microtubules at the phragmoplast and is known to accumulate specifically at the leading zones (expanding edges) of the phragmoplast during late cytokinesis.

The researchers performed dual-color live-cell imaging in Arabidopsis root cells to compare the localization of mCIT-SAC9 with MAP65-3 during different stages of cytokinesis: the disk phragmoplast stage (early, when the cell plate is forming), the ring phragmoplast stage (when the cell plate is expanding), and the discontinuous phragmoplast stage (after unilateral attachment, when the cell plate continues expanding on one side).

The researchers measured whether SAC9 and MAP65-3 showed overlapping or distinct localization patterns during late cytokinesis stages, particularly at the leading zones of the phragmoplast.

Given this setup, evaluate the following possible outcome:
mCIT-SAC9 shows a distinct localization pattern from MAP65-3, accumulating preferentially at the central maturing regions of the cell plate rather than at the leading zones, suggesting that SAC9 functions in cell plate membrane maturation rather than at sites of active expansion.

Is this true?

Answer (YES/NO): NO